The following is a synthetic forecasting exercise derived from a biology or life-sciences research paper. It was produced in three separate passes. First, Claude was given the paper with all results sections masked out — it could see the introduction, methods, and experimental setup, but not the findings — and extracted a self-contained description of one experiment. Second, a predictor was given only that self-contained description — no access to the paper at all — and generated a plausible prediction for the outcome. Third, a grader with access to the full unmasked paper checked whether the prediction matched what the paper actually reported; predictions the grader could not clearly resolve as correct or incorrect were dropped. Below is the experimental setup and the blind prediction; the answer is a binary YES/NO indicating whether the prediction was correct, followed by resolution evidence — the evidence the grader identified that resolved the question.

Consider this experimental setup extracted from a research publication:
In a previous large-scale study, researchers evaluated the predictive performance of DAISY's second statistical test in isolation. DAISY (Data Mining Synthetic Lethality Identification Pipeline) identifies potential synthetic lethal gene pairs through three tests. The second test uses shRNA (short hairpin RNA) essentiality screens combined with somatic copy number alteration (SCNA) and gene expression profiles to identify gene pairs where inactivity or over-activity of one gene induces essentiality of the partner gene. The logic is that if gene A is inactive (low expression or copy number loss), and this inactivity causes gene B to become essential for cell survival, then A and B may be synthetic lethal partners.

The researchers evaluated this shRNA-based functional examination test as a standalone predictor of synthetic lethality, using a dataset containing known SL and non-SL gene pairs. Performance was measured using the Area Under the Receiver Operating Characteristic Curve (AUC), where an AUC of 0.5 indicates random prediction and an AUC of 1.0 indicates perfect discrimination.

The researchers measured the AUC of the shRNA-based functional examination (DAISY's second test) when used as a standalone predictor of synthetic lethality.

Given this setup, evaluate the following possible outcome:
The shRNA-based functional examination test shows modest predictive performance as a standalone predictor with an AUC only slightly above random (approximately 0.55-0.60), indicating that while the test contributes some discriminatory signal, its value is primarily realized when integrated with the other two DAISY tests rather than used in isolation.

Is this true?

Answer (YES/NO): NO